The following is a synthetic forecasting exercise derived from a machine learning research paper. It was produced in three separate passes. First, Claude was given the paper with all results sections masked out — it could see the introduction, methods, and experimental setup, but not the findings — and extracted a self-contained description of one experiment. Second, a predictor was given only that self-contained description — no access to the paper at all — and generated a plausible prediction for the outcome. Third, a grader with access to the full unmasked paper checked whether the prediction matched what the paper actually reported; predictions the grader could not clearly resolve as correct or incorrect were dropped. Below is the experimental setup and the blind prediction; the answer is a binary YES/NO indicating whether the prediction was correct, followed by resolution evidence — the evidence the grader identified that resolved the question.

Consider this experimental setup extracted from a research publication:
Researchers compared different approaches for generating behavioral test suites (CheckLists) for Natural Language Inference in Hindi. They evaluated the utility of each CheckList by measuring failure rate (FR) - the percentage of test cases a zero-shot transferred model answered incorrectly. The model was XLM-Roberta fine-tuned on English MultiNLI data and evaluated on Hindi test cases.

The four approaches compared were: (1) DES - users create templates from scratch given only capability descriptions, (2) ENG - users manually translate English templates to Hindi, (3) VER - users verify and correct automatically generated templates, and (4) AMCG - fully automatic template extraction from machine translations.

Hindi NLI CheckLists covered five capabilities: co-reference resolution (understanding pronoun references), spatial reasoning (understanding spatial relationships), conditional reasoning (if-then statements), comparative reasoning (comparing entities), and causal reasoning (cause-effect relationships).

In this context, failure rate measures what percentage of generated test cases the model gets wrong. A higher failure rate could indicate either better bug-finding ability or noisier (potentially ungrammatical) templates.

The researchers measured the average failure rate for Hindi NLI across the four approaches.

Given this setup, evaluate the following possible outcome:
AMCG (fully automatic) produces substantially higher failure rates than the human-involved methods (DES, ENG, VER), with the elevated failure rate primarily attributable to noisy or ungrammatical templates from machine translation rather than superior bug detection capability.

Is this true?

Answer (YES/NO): NO